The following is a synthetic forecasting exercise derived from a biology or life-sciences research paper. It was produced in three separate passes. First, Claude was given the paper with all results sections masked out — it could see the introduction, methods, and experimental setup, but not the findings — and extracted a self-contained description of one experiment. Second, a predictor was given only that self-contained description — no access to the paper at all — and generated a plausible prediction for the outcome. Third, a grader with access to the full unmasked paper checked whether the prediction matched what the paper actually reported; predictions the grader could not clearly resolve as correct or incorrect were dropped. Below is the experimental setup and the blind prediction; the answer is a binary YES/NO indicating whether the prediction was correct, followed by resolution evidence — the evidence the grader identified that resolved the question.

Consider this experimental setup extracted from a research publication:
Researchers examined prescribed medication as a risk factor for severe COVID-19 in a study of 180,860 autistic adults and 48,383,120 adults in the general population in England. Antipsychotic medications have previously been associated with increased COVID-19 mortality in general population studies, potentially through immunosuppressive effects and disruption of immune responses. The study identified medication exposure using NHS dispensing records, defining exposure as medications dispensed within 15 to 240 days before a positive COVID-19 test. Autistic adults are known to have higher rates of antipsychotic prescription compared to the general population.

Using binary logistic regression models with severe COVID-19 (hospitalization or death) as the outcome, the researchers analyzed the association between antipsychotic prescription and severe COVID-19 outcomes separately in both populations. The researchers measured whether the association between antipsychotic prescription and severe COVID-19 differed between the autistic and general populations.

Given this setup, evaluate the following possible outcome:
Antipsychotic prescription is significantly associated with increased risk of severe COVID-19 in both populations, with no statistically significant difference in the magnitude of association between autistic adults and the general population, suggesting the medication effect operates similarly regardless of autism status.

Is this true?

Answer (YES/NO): NO